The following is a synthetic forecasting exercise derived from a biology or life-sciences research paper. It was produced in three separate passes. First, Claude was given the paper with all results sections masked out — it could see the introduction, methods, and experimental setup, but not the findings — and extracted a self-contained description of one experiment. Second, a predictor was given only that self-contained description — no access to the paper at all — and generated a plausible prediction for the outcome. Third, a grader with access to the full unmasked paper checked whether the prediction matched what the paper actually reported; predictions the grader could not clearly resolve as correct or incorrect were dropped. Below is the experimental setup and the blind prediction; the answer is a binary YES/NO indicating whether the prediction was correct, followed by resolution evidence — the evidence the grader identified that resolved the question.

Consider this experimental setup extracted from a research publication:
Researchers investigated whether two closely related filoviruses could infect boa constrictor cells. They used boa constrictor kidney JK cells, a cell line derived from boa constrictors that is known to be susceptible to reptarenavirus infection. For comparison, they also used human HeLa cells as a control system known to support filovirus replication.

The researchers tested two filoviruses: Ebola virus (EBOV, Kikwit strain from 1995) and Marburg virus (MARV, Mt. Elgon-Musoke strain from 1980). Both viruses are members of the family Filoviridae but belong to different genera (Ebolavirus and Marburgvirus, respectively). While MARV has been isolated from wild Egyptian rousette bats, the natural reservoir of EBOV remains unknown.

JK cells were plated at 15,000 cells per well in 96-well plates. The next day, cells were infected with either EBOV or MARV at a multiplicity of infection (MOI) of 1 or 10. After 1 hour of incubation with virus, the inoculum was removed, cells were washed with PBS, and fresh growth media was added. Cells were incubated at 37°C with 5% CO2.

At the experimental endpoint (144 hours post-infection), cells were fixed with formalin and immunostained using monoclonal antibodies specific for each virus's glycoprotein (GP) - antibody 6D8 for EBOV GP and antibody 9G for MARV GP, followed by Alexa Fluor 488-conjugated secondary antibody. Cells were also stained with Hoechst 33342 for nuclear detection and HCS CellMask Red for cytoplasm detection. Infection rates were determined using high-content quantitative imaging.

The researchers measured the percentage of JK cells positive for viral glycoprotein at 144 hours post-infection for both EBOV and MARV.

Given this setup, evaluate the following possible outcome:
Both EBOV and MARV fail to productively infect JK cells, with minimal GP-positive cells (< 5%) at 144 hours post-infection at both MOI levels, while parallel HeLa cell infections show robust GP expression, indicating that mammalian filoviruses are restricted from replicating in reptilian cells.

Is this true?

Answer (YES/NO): NO